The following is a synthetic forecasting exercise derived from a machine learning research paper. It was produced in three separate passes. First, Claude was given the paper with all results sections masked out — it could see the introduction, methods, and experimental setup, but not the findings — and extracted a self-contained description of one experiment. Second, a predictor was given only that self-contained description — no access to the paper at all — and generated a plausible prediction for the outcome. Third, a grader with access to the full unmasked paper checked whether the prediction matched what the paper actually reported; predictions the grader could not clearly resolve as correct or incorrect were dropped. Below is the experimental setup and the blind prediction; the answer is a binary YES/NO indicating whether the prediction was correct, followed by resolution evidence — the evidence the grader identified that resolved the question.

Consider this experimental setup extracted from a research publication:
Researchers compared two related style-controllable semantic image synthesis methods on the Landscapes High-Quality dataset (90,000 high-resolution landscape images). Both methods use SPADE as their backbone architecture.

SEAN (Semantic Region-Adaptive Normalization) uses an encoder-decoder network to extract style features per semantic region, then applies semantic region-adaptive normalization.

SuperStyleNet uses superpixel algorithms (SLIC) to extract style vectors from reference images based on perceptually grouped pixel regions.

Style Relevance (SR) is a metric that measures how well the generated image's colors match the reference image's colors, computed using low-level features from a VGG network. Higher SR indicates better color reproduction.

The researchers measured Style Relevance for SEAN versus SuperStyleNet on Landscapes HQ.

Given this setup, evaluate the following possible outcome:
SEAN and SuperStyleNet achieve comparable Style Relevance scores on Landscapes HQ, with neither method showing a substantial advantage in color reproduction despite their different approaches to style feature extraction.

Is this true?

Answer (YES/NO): YES